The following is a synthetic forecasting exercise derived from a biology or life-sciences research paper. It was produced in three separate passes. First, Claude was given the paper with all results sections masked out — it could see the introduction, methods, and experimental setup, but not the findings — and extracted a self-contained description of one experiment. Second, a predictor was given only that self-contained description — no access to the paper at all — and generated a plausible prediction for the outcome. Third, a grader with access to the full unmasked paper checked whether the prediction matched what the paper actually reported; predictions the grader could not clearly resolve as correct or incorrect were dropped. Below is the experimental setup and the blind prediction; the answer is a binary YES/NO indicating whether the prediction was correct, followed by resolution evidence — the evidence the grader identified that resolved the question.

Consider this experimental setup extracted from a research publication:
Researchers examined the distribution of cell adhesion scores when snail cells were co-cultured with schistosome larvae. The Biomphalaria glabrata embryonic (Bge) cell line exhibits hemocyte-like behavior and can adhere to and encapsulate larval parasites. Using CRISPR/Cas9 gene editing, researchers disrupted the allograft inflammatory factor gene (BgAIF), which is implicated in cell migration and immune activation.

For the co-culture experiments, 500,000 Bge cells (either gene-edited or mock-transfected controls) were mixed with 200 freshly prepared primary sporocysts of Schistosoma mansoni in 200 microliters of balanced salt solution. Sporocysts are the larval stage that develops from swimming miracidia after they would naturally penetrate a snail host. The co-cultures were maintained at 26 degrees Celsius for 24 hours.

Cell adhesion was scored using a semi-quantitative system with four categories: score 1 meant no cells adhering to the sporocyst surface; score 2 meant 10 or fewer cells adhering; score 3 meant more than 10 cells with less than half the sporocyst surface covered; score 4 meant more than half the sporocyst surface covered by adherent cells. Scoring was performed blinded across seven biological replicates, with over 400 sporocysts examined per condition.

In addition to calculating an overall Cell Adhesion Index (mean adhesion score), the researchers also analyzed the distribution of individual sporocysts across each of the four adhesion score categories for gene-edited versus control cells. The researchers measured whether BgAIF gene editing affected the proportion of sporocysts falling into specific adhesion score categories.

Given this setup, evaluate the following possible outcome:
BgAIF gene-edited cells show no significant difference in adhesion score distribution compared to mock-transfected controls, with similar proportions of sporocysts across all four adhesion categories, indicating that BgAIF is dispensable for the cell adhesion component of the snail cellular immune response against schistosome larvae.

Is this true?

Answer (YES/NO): NO